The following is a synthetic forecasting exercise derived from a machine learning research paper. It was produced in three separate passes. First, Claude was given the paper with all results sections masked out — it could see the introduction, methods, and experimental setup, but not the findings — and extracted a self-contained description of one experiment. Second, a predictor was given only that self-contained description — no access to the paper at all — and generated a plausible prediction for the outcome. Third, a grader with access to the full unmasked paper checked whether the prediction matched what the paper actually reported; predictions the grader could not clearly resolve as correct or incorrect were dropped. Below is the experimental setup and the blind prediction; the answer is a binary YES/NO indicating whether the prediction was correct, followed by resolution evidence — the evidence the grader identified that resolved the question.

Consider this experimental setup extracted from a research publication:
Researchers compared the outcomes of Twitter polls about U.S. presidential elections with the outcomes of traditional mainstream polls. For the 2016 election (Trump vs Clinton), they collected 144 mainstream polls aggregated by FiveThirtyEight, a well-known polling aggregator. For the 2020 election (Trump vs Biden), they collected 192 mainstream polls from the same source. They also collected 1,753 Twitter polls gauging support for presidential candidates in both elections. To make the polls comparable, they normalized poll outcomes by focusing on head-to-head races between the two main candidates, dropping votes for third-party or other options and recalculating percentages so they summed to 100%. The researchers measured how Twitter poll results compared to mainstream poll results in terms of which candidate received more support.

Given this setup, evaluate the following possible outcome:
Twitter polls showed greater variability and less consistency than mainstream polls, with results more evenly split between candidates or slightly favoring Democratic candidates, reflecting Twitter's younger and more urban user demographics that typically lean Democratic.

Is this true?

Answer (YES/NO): NO